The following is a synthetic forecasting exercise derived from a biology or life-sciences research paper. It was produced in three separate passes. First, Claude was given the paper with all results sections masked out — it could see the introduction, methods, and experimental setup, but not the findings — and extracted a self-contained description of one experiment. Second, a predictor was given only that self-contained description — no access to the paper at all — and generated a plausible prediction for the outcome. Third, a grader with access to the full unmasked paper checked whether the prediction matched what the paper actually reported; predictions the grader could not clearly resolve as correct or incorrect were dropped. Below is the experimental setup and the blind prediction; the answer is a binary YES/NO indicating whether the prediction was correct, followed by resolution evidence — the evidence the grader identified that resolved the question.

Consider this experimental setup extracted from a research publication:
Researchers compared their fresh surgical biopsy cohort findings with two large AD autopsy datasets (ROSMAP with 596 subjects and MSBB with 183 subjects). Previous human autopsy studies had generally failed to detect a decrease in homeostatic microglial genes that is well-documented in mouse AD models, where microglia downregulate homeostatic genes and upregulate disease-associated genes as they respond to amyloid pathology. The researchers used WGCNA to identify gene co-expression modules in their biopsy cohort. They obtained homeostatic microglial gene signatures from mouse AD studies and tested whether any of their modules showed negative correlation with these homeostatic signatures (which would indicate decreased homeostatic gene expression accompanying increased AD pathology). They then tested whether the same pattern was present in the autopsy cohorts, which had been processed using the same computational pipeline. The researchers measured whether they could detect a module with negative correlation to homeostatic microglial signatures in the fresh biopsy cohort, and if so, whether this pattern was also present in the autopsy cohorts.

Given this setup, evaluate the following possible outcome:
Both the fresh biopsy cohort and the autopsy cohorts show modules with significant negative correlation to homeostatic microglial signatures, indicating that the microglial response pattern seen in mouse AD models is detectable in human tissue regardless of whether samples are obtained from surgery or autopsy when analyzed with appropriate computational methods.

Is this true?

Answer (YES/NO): NO